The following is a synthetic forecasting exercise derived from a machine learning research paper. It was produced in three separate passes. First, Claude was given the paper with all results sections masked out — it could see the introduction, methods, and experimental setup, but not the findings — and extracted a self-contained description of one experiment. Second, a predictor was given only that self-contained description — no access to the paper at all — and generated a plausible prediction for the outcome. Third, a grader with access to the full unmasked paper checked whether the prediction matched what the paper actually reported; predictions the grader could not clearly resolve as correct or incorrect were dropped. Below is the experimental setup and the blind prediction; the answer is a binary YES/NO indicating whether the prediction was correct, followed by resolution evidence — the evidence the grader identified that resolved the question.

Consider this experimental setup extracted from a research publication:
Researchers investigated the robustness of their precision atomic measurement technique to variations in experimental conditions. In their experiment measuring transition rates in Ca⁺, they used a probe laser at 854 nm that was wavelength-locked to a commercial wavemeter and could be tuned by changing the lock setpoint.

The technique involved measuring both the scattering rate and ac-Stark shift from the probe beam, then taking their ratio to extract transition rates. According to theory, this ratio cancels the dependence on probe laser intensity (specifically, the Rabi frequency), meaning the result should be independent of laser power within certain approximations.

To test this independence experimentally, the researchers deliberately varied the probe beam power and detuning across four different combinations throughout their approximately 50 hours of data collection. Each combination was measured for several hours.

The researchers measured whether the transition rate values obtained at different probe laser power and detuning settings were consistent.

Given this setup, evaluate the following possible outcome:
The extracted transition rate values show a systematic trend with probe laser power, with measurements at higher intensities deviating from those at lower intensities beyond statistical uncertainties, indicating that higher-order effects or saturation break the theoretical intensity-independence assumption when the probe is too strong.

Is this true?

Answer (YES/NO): NO